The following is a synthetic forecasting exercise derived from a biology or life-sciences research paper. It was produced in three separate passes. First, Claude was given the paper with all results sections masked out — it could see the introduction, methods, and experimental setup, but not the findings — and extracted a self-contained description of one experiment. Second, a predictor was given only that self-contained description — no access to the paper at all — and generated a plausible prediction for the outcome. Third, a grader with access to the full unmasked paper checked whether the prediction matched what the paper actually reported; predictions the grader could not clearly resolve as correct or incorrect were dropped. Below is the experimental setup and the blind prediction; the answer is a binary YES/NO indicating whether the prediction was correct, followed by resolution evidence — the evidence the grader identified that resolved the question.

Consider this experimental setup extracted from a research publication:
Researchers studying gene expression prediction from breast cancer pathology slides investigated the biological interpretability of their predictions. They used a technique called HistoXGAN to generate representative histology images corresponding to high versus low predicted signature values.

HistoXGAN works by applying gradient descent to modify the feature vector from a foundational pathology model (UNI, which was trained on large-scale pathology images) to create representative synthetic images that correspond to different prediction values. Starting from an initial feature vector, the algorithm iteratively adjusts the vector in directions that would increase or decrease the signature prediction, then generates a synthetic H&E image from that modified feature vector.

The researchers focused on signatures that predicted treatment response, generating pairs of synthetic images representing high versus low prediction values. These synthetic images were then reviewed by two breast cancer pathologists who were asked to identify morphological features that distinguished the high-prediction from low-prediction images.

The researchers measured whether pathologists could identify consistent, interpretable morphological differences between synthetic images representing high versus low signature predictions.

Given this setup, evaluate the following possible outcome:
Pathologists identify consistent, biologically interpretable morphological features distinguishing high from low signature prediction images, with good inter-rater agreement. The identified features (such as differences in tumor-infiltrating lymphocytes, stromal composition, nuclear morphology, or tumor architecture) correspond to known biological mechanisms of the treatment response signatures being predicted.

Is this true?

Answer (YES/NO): YES